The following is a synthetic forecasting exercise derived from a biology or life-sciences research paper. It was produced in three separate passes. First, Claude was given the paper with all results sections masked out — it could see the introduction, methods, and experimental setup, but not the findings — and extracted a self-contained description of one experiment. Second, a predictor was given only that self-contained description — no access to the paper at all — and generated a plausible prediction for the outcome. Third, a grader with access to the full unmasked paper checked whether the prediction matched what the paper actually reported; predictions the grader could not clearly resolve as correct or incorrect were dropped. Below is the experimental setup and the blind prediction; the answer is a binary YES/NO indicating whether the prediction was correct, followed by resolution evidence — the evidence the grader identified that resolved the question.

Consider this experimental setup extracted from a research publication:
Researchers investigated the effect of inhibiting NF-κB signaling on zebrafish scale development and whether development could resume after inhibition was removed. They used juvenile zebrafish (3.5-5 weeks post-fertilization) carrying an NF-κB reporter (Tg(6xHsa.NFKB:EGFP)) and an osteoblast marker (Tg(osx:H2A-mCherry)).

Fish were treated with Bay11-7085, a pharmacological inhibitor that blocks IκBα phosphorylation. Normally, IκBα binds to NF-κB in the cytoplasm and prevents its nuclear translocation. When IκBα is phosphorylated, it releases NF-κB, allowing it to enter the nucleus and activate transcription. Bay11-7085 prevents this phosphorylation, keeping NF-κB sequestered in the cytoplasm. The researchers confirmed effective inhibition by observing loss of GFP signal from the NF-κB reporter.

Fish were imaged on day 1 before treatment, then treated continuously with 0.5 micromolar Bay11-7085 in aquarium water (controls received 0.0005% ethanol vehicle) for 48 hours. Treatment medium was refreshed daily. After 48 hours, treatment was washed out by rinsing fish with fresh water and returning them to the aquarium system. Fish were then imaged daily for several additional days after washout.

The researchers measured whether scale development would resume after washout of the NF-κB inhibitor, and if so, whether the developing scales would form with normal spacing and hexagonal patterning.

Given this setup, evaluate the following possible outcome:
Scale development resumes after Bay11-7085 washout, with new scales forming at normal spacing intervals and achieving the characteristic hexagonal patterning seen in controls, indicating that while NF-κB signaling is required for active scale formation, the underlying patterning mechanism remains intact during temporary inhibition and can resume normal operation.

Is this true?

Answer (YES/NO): YES